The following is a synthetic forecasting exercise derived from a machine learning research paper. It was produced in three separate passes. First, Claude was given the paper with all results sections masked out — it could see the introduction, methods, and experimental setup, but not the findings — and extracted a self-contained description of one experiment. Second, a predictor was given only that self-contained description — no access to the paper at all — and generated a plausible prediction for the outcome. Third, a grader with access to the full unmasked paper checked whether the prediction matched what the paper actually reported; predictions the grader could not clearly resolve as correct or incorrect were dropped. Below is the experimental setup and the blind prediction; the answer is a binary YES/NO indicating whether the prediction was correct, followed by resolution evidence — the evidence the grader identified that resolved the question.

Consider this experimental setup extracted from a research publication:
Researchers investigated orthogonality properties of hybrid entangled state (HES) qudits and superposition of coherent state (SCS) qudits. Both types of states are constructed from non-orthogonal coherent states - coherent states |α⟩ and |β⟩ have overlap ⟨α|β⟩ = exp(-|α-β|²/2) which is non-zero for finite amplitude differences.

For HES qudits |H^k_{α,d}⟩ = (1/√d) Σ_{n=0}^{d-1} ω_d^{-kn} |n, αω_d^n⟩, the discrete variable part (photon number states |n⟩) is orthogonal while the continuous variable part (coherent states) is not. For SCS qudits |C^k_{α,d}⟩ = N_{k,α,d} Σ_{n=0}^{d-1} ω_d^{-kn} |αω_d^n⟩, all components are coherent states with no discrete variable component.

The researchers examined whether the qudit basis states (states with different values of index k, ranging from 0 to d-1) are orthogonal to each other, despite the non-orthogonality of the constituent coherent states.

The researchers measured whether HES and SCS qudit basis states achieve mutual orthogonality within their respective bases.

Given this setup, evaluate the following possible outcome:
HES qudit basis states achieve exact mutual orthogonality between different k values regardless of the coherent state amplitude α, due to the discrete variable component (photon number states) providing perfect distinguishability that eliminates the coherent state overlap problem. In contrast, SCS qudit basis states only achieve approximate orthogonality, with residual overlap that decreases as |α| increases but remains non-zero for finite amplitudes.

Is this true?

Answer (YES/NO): NO